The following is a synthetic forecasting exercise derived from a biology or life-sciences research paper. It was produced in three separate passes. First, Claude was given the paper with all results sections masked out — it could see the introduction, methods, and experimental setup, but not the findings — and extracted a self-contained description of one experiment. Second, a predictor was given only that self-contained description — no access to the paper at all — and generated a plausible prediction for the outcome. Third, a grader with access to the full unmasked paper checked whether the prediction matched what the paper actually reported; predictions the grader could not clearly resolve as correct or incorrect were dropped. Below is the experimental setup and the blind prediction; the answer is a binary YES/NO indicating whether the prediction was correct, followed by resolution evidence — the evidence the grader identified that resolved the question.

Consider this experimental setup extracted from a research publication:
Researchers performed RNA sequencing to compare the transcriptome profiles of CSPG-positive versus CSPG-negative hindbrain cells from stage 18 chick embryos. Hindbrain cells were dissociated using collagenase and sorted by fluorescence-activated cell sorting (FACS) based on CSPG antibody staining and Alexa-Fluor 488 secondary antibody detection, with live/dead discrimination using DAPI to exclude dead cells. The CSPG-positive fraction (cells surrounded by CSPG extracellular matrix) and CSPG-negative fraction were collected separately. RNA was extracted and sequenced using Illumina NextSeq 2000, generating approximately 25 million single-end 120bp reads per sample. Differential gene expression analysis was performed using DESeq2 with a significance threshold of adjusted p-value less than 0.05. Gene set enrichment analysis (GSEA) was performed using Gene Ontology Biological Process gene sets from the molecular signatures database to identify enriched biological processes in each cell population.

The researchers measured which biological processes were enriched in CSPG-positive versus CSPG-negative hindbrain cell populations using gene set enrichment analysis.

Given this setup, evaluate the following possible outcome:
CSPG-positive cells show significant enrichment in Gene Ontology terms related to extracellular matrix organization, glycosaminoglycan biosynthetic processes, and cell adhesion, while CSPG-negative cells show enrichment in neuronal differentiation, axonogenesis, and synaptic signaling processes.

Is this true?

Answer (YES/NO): NO